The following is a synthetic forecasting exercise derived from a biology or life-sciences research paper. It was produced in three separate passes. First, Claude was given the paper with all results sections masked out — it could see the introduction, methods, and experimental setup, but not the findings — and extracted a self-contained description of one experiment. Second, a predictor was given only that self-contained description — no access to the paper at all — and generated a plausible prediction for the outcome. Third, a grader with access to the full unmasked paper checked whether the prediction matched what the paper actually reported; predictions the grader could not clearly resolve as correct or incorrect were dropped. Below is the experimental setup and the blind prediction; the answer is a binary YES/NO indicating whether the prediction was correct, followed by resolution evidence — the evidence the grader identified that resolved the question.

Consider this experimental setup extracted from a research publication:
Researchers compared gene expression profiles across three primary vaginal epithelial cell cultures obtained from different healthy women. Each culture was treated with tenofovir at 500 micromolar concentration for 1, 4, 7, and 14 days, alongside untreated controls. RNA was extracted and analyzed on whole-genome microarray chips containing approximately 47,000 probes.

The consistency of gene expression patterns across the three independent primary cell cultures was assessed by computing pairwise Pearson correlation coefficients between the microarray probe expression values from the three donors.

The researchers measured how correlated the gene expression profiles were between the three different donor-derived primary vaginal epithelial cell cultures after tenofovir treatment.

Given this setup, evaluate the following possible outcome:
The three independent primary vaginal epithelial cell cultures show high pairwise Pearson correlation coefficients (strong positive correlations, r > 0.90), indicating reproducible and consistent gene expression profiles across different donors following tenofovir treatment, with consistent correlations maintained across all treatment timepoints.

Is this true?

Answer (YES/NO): YES